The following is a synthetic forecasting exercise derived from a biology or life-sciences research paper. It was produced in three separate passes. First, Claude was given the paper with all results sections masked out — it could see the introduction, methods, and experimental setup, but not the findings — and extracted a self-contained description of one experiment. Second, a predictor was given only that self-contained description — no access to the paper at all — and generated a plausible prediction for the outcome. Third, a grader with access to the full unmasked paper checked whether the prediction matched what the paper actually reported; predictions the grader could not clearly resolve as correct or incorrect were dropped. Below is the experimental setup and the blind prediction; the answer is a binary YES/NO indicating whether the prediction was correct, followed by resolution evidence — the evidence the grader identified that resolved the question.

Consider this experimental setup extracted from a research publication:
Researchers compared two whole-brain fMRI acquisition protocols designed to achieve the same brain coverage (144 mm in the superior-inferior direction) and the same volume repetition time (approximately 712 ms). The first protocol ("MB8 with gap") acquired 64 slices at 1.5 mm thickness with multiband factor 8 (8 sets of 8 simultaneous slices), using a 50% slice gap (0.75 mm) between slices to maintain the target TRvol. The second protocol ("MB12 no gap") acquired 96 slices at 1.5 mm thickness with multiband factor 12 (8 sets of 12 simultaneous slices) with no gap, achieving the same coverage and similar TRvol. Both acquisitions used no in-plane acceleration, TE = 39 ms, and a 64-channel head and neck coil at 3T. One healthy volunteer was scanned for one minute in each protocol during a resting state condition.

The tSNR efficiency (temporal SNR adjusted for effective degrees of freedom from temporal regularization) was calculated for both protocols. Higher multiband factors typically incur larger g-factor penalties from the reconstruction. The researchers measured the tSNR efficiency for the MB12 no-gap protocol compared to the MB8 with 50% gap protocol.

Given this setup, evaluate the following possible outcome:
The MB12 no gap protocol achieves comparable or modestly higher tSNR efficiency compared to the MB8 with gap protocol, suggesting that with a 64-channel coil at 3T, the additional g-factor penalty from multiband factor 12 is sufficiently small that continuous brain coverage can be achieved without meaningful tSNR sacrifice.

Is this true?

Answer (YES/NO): NO